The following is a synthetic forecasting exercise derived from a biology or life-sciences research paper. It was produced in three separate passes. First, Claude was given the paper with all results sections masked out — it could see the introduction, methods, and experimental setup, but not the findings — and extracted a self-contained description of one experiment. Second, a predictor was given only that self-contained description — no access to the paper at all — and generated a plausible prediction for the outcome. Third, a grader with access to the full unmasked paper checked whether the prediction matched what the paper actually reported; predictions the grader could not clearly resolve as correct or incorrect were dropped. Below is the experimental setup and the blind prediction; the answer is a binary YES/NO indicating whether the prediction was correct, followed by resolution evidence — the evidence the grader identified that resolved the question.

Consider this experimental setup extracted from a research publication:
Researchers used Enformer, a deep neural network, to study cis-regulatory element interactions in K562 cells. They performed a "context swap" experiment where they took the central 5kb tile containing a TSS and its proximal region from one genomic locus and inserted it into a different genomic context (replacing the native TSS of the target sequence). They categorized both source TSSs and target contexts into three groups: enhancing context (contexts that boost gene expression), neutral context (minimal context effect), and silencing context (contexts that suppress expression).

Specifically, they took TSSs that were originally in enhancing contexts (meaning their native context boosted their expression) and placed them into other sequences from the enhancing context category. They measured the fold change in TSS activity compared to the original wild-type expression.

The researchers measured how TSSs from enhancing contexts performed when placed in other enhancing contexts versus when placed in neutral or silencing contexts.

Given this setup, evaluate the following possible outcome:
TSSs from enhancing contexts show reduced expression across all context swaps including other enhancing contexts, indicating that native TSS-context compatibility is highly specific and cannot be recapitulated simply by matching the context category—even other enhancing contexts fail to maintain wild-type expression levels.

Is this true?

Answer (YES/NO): YES